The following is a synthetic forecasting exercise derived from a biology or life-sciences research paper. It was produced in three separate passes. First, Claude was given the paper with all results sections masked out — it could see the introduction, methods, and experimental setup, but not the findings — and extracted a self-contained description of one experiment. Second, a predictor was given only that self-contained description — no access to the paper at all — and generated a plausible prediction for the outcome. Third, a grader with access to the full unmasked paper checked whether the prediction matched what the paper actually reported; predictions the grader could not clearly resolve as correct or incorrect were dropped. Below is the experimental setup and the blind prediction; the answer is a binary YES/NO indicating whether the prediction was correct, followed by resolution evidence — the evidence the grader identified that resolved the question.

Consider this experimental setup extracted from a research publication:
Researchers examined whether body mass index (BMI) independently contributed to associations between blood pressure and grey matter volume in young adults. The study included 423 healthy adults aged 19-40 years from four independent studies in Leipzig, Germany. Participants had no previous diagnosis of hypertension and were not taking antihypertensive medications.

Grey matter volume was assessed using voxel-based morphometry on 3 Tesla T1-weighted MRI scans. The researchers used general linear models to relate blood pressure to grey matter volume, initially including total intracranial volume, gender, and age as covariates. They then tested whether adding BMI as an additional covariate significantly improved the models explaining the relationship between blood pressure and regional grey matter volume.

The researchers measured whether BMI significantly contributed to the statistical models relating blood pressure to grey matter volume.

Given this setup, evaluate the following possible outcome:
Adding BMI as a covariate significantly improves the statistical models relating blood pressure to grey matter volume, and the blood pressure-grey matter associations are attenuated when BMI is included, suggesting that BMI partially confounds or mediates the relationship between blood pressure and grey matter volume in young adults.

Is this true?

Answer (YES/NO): NO